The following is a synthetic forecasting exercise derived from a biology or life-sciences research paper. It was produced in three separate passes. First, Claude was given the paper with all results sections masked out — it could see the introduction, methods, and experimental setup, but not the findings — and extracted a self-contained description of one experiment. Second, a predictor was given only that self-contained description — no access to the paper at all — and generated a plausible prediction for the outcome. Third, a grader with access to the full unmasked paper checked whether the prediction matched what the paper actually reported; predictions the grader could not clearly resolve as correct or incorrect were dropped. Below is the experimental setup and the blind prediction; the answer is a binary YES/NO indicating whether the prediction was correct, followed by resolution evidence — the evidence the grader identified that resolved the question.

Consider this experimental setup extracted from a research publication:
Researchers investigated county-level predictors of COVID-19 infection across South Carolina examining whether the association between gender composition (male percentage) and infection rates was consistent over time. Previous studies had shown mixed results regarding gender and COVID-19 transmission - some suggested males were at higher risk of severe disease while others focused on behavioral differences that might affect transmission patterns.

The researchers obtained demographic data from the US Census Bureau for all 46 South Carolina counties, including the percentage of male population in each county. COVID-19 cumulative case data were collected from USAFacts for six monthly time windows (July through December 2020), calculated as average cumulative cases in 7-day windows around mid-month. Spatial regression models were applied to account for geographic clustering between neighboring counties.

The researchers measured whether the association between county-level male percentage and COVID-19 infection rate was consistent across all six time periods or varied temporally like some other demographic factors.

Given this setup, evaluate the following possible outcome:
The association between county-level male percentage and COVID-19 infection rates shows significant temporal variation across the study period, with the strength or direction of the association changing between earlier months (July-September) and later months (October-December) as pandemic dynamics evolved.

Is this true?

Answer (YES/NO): NO